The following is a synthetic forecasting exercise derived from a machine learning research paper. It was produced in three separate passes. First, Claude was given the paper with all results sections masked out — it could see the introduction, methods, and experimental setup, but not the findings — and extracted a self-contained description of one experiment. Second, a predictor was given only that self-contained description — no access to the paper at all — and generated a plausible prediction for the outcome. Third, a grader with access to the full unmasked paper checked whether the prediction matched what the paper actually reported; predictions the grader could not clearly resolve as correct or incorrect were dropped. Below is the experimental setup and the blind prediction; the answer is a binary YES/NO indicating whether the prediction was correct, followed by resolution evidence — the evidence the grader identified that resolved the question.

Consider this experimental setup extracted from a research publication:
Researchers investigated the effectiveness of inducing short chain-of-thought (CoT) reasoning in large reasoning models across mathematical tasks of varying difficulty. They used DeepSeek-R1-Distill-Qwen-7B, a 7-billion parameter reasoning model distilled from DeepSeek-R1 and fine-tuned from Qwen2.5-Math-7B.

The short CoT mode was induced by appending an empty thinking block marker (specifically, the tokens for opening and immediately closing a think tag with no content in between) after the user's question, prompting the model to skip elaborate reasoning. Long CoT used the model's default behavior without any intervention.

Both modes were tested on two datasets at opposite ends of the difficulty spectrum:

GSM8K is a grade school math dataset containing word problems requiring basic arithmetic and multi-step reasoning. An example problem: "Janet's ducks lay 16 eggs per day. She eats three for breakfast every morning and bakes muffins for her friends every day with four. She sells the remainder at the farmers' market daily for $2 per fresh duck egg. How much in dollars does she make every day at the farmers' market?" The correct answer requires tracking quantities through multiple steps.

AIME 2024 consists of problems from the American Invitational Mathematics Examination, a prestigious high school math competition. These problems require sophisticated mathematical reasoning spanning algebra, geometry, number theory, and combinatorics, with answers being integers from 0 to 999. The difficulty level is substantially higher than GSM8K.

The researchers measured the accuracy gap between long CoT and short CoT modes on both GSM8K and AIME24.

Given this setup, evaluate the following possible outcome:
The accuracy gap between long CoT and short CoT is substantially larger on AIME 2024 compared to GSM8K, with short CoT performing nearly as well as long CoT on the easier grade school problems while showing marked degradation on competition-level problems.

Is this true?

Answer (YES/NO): YES